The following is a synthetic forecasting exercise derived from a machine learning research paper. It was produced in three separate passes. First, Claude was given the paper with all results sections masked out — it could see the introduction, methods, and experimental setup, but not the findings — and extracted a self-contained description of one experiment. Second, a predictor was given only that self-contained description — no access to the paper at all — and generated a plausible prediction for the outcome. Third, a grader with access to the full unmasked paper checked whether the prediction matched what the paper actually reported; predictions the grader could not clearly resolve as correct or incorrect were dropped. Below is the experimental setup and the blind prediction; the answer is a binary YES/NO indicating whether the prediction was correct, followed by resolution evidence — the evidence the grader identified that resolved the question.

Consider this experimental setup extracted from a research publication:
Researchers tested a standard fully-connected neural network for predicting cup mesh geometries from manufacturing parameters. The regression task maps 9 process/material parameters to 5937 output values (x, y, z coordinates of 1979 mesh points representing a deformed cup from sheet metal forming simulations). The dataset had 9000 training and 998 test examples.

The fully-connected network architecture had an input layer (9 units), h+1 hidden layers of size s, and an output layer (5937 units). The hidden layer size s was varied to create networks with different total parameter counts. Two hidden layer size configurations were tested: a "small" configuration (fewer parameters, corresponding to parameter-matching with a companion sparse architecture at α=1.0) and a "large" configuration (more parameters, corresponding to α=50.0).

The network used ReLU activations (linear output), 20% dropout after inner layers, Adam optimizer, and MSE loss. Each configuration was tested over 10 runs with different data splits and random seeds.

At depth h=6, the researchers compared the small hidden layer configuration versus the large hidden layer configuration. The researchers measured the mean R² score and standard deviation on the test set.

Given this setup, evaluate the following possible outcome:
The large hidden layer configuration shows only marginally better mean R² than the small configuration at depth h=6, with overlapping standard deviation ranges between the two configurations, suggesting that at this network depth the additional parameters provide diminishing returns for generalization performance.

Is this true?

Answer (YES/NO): NO